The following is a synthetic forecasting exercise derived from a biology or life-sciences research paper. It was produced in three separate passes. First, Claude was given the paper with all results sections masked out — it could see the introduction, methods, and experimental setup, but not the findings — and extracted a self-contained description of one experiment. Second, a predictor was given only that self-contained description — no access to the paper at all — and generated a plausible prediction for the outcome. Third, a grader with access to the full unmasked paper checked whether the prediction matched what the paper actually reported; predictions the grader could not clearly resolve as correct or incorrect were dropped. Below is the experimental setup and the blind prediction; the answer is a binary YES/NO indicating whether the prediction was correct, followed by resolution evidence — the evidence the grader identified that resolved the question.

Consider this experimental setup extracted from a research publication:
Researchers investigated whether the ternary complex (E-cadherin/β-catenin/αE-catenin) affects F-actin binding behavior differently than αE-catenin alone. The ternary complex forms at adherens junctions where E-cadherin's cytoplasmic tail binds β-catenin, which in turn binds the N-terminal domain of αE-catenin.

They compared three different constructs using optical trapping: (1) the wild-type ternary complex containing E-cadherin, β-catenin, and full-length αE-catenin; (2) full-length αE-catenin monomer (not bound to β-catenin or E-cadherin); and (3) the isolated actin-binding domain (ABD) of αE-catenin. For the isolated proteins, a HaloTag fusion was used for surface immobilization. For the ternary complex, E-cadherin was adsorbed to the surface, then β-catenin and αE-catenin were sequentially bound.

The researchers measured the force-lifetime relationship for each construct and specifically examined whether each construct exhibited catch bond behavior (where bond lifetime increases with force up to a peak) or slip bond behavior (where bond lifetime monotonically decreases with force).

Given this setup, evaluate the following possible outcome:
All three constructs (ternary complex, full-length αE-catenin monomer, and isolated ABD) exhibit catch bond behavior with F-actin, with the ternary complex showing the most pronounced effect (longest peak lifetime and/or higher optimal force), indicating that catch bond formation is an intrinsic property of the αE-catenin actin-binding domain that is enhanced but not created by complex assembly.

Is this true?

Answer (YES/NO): NO